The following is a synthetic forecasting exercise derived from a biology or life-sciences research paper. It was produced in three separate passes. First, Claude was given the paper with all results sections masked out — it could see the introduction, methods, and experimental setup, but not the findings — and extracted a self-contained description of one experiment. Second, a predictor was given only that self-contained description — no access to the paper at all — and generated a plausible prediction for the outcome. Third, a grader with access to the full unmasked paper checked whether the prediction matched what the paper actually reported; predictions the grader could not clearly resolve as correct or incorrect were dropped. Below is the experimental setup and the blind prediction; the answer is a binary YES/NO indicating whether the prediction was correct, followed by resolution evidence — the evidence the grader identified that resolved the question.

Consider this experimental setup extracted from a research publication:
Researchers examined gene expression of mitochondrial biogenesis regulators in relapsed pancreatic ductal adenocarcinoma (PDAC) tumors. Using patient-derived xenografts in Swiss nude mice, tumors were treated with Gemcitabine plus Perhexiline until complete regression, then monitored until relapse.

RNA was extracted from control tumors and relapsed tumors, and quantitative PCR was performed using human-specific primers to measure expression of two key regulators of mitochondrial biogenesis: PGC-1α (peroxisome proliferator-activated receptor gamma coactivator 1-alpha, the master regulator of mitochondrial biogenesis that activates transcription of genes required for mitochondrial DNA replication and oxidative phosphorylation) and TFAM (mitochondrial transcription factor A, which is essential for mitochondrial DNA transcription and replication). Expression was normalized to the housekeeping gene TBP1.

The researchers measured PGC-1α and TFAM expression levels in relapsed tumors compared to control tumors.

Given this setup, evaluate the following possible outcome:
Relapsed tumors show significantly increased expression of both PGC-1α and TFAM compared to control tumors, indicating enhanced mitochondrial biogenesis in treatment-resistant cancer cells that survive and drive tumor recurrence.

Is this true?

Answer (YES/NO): NO